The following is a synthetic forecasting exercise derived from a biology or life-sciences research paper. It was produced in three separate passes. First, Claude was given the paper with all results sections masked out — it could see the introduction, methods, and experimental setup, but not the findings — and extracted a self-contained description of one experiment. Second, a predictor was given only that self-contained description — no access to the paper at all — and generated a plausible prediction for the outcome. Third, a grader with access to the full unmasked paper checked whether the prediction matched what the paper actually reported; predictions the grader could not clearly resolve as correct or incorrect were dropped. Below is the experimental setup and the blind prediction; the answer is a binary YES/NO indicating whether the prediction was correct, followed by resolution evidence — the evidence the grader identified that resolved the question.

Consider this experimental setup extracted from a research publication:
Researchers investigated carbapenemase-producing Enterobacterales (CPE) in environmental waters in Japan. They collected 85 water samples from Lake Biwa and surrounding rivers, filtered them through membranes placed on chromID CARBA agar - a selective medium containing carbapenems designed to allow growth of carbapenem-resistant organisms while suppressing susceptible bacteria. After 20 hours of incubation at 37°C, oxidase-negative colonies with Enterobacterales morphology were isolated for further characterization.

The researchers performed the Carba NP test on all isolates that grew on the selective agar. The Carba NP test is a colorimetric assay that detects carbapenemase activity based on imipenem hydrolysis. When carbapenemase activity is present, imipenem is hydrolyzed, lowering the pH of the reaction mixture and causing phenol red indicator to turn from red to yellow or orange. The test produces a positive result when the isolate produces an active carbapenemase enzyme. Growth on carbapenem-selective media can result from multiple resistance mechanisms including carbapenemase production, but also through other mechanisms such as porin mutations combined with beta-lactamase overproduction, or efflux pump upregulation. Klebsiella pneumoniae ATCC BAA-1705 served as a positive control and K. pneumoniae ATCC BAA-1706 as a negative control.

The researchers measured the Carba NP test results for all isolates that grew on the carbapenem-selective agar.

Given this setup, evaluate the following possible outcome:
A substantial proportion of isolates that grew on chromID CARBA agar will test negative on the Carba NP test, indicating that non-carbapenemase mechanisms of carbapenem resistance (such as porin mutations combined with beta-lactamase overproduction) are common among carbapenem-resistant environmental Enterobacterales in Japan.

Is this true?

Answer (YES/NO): NO